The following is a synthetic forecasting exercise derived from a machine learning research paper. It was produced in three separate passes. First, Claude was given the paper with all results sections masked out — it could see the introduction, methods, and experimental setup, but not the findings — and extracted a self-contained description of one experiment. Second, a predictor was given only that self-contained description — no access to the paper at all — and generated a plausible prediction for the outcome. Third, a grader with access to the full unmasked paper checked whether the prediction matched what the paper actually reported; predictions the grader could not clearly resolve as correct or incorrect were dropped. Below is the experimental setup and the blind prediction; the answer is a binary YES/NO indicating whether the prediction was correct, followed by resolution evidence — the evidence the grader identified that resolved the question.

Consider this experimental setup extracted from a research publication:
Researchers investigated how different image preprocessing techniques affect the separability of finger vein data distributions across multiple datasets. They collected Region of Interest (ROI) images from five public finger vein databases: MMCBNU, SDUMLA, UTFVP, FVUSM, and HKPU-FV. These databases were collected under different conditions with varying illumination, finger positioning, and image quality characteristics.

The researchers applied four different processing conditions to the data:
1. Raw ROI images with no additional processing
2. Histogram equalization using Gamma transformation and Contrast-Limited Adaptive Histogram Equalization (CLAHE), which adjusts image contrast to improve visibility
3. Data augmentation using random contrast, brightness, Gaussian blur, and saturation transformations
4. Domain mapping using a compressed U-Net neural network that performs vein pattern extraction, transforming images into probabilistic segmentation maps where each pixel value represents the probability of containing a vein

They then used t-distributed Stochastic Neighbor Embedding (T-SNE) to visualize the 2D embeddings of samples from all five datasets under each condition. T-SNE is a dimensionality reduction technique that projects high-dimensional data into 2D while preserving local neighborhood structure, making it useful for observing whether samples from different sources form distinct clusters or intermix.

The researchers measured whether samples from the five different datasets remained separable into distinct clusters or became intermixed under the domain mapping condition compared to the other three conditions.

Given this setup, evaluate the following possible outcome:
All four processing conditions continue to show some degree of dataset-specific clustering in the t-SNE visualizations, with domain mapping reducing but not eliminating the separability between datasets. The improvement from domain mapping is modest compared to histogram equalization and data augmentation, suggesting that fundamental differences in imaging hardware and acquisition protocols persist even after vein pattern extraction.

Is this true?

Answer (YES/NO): NO